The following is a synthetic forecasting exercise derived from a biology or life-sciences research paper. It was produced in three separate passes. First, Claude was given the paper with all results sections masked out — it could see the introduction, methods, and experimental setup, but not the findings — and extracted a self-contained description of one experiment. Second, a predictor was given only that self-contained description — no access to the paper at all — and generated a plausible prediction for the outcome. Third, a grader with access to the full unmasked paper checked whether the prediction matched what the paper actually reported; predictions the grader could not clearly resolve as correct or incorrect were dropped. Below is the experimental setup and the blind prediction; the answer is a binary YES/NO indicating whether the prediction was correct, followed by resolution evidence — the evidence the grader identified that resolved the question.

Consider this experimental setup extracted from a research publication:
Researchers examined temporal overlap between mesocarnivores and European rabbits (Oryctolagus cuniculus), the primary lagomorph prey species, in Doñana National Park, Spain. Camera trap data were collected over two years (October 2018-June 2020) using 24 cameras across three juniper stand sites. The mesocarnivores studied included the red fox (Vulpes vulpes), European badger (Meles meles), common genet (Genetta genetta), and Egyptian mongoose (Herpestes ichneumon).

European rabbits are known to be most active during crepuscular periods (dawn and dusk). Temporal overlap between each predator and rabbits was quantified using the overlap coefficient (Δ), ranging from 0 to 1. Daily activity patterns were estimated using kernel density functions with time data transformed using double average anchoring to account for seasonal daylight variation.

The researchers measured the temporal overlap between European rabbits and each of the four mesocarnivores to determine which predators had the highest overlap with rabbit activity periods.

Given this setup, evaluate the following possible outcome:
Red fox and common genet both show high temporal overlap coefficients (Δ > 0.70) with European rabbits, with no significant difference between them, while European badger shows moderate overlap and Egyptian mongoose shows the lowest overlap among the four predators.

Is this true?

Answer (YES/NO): NO